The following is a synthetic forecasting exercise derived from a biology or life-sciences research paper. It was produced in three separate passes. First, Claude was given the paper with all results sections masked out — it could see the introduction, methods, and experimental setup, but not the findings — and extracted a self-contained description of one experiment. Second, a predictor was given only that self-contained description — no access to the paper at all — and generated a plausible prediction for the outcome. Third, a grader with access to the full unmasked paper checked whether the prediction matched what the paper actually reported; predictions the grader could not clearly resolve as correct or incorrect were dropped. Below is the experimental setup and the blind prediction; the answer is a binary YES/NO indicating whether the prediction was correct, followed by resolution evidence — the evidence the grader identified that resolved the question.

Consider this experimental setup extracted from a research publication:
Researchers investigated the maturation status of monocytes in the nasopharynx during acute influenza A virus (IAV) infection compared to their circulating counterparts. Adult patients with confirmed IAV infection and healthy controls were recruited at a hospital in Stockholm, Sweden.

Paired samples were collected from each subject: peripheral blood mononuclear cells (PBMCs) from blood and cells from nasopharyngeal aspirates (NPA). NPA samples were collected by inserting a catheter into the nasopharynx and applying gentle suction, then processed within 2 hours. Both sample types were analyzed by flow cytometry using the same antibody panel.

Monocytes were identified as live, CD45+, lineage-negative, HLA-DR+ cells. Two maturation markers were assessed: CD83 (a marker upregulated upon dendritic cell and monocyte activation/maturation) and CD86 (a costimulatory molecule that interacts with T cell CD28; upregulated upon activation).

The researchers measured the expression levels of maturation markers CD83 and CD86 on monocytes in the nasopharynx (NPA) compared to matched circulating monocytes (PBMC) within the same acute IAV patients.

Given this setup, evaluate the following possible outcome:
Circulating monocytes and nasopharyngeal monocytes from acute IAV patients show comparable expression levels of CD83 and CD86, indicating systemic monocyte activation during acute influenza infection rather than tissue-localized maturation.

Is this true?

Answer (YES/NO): NO